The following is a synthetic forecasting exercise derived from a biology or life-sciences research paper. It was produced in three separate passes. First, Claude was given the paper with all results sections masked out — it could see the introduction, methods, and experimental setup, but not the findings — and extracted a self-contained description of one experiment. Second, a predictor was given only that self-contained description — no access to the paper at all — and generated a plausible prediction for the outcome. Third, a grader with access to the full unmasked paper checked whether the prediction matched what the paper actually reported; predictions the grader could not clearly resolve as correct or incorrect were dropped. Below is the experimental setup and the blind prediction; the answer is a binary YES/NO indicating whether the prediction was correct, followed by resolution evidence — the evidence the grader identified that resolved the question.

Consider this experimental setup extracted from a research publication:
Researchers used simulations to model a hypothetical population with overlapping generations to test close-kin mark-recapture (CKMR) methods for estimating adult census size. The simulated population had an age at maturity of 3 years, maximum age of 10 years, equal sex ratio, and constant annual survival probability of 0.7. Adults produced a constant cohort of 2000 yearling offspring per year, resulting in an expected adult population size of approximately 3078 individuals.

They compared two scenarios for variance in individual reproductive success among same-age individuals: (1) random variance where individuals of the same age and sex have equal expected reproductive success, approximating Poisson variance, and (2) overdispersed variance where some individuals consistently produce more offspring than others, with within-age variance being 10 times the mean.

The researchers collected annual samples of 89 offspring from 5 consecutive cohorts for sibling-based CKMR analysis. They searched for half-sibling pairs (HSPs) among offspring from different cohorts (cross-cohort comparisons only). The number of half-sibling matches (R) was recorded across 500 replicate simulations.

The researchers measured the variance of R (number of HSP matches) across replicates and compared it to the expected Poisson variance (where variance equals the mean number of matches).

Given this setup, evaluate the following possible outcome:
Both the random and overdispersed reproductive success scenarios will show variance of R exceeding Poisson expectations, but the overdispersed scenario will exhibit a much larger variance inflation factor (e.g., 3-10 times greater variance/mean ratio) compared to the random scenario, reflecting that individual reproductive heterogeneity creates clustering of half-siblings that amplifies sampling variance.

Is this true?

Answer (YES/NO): NO